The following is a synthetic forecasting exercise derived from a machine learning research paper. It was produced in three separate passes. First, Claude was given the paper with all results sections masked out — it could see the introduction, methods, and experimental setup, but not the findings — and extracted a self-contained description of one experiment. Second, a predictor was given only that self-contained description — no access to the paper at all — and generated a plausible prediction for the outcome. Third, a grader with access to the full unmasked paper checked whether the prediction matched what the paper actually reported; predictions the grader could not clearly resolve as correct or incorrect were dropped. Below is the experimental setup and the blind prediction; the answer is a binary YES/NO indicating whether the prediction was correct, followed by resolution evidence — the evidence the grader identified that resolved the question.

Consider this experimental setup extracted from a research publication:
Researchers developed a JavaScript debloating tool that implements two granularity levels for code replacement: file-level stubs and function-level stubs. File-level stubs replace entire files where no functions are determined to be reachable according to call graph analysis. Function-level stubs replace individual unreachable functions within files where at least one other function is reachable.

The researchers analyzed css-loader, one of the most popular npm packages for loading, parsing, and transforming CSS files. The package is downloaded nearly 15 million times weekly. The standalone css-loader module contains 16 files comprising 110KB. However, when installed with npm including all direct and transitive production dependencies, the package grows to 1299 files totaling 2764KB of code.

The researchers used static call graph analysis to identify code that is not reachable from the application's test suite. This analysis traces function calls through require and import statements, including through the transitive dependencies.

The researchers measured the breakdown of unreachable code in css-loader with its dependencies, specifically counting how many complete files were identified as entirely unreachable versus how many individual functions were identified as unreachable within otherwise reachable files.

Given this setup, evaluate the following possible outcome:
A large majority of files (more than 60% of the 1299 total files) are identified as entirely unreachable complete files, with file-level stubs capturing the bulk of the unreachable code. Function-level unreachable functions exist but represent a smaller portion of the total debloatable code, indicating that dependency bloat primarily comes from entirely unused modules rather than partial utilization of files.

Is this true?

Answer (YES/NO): NO